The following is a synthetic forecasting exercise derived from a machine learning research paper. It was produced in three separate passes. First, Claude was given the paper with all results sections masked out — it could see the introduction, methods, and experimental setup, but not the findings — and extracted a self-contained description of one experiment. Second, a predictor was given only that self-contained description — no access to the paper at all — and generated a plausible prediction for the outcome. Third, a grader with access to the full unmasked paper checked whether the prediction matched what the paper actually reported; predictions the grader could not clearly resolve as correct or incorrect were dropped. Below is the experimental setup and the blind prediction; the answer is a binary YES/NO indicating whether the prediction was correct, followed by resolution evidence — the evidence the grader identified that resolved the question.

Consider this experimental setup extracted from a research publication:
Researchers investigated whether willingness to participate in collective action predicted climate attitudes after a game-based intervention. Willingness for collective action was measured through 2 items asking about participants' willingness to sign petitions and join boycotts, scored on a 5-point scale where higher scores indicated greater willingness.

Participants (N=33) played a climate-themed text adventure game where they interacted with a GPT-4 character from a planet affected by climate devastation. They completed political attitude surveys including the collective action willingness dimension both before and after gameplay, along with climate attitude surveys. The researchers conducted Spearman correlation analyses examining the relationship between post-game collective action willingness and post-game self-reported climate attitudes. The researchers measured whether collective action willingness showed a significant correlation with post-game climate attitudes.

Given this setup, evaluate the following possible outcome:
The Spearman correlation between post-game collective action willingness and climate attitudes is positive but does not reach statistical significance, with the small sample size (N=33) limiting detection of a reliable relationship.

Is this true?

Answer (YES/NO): NO